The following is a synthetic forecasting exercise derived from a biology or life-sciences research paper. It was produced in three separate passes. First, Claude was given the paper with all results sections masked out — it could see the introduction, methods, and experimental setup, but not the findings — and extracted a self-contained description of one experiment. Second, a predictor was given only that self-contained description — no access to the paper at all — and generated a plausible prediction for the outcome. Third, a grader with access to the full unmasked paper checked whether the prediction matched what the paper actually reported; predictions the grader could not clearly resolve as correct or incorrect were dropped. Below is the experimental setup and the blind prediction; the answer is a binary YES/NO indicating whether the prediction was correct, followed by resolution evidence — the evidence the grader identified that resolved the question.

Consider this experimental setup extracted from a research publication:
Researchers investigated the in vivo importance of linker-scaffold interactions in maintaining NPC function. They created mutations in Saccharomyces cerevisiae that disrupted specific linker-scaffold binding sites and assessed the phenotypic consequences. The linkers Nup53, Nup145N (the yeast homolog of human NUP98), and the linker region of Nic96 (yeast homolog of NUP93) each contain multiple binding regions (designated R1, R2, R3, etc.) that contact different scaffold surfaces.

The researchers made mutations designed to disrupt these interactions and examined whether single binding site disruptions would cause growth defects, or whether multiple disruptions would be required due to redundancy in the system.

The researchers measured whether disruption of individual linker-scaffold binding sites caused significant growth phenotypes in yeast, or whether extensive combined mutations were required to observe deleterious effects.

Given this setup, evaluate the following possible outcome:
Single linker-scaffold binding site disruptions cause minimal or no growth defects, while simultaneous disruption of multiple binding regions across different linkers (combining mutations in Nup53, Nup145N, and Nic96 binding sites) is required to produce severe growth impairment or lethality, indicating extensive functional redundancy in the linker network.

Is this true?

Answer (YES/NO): NO